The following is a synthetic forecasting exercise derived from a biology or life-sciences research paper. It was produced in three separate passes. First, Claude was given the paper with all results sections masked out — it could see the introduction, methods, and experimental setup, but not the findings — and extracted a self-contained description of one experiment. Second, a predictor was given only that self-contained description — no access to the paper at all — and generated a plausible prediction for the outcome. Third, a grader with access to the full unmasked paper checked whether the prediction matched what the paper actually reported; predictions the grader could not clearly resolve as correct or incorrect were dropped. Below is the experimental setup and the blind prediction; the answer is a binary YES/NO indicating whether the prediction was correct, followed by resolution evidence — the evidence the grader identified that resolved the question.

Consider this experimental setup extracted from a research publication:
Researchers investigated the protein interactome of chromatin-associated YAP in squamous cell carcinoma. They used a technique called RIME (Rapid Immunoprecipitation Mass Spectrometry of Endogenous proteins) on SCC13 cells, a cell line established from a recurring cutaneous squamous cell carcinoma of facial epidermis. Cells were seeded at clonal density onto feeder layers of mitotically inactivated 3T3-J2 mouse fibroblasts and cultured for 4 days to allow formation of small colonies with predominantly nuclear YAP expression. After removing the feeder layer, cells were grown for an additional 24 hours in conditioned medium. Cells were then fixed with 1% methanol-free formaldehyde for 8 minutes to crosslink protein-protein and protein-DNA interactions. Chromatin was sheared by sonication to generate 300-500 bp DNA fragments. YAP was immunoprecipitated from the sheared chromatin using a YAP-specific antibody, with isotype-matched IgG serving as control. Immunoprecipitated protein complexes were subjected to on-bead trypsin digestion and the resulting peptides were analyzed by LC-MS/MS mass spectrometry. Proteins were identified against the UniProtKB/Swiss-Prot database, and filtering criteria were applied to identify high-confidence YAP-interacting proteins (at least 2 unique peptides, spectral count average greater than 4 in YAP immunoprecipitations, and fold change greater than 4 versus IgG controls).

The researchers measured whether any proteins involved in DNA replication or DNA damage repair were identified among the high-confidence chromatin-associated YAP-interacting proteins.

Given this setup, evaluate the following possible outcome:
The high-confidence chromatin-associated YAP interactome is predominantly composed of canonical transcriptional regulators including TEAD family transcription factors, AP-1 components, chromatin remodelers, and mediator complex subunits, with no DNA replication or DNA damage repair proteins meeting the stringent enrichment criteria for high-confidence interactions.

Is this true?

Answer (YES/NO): NO